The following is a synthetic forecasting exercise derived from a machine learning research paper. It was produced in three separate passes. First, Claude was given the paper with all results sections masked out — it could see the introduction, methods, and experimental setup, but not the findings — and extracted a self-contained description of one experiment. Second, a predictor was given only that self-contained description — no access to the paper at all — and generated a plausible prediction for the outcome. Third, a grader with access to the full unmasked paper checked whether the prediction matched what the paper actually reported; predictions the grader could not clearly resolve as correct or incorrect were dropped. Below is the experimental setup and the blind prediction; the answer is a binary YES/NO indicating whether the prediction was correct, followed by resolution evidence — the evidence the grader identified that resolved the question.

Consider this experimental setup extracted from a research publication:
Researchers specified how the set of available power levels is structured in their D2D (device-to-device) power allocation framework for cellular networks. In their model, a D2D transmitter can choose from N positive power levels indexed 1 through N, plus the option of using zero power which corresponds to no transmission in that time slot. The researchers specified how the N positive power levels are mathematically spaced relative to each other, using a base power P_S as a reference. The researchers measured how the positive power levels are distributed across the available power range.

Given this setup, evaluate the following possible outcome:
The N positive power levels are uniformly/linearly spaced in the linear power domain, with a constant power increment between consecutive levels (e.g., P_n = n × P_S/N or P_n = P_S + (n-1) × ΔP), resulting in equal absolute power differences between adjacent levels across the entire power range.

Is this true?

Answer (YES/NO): NO